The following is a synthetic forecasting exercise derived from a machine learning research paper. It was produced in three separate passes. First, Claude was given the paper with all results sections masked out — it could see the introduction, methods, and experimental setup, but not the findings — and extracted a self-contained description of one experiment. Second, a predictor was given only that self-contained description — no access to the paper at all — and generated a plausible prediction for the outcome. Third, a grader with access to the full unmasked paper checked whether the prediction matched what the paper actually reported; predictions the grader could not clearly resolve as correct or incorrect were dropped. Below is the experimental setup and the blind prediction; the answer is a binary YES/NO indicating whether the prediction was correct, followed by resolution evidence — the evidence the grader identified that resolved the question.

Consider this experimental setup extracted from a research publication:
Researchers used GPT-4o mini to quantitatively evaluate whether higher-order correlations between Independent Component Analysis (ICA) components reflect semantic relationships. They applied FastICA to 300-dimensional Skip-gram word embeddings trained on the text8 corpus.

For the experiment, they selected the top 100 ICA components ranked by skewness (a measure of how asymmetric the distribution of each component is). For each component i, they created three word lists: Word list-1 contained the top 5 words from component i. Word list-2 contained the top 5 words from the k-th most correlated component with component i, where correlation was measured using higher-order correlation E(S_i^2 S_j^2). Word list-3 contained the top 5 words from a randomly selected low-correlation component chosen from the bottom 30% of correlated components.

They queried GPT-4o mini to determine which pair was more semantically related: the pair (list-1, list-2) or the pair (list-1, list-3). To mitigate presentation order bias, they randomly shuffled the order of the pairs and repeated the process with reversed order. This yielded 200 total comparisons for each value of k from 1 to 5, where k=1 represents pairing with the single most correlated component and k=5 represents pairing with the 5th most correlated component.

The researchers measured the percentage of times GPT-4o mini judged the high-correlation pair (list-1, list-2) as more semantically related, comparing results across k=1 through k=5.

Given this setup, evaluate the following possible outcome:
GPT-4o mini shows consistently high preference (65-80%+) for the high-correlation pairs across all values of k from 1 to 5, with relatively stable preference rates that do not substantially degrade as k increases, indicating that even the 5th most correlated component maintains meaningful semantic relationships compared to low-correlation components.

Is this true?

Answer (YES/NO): NO